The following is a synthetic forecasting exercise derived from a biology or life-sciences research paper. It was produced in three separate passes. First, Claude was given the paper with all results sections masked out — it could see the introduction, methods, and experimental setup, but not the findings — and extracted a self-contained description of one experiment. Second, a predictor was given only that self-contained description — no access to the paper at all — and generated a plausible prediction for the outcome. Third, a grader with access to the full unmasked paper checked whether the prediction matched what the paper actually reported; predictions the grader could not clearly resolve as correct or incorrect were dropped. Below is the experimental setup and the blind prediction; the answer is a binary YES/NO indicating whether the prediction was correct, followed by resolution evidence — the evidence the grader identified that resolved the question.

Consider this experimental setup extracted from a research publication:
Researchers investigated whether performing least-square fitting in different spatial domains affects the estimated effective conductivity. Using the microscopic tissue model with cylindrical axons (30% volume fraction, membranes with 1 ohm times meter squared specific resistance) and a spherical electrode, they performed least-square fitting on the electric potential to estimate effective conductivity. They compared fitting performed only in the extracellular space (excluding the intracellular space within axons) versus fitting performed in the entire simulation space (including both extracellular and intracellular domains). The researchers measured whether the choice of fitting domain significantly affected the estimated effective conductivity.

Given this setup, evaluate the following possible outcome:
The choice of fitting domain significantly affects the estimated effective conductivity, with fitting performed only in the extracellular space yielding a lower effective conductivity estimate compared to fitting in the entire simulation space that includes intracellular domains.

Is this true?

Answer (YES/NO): NO